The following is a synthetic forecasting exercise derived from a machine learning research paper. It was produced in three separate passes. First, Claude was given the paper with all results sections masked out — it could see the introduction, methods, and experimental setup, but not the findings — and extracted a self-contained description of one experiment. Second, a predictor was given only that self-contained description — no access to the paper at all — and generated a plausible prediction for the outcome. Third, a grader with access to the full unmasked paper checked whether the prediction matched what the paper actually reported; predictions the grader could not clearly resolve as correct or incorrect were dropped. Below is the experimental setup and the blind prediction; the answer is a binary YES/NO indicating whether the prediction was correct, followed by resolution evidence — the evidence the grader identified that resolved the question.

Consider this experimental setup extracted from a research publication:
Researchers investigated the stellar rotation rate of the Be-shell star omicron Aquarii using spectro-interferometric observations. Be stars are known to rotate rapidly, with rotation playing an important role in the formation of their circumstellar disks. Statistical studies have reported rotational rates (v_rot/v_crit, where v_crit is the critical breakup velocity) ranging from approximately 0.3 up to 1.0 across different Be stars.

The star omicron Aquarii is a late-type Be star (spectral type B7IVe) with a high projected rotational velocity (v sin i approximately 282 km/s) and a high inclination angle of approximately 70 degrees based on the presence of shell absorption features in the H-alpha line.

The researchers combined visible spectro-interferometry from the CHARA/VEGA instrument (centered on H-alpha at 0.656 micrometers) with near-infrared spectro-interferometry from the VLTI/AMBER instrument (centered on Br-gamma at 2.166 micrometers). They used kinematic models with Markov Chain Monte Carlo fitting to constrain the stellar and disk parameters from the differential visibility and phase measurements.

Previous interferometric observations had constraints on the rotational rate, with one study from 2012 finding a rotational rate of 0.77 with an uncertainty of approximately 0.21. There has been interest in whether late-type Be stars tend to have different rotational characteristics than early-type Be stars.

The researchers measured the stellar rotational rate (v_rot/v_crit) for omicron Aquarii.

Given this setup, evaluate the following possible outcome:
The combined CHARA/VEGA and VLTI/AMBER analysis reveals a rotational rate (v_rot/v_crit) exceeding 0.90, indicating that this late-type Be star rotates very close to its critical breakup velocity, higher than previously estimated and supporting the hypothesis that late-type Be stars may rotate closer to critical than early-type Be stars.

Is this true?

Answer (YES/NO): YES